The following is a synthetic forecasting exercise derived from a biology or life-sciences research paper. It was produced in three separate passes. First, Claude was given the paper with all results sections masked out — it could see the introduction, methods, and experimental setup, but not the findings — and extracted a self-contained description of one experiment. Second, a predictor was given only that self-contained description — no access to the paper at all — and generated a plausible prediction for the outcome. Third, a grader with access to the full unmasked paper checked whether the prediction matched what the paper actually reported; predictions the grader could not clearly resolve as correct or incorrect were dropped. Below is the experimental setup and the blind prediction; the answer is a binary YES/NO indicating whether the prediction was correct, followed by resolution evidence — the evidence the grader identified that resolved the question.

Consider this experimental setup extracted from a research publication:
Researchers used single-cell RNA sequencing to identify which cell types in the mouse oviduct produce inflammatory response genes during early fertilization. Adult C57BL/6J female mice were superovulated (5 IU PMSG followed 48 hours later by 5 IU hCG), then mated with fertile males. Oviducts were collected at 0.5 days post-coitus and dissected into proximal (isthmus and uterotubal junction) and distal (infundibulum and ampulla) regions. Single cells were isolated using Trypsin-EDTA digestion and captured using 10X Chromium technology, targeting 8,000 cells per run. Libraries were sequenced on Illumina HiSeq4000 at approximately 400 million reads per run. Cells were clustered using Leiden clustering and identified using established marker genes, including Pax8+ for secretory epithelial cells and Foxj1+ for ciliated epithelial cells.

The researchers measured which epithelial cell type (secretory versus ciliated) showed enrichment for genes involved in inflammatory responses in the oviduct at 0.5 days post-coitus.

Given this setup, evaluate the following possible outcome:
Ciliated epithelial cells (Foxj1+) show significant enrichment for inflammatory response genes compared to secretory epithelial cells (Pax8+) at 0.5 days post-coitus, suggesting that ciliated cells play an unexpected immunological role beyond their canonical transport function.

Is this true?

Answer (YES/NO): NO